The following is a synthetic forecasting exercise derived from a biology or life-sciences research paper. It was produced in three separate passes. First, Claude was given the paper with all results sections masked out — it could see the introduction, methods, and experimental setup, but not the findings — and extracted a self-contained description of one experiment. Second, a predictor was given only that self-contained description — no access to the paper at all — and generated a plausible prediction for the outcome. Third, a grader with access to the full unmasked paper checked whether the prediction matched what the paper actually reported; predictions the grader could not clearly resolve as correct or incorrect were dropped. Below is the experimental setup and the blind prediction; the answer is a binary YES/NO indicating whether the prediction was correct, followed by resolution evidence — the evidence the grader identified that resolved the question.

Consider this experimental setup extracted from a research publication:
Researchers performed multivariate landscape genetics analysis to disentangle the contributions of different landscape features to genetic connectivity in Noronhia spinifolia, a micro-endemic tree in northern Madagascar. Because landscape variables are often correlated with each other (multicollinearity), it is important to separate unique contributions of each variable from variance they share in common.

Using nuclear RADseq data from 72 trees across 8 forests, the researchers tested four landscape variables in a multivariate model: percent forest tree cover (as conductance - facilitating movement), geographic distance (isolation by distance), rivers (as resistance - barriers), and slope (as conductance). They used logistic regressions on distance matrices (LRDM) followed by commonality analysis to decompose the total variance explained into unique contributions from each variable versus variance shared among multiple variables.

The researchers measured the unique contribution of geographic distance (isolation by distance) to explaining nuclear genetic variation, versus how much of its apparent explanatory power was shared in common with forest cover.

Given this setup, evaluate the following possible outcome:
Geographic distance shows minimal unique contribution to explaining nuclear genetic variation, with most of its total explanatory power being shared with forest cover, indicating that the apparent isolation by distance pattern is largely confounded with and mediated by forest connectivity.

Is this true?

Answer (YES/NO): YES